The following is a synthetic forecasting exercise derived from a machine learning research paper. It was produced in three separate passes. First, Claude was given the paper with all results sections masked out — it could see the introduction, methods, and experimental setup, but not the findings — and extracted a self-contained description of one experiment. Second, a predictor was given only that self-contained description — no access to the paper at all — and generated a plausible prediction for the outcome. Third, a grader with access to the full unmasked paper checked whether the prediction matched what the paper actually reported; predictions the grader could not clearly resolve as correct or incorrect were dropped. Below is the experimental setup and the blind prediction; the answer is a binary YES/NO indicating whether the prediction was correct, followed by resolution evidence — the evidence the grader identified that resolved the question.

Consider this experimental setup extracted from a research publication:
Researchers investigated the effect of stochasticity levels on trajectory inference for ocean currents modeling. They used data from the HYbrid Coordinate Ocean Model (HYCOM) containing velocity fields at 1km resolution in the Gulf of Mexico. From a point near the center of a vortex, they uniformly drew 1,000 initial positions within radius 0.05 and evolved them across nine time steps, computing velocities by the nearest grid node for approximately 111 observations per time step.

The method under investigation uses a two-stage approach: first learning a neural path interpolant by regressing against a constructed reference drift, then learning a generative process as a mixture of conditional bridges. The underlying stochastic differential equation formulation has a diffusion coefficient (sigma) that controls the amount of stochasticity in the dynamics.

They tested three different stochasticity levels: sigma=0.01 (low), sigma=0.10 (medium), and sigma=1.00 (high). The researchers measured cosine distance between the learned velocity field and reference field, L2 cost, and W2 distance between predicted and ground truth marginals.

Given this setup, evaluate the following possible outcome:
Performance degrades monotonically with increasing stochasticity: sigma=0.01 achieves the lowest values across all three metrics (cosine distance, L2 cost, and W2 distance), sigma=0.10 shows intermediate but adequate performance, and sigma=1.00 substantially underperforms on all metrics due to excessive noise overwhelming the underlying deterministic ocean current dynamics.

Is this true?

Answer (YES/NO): YES